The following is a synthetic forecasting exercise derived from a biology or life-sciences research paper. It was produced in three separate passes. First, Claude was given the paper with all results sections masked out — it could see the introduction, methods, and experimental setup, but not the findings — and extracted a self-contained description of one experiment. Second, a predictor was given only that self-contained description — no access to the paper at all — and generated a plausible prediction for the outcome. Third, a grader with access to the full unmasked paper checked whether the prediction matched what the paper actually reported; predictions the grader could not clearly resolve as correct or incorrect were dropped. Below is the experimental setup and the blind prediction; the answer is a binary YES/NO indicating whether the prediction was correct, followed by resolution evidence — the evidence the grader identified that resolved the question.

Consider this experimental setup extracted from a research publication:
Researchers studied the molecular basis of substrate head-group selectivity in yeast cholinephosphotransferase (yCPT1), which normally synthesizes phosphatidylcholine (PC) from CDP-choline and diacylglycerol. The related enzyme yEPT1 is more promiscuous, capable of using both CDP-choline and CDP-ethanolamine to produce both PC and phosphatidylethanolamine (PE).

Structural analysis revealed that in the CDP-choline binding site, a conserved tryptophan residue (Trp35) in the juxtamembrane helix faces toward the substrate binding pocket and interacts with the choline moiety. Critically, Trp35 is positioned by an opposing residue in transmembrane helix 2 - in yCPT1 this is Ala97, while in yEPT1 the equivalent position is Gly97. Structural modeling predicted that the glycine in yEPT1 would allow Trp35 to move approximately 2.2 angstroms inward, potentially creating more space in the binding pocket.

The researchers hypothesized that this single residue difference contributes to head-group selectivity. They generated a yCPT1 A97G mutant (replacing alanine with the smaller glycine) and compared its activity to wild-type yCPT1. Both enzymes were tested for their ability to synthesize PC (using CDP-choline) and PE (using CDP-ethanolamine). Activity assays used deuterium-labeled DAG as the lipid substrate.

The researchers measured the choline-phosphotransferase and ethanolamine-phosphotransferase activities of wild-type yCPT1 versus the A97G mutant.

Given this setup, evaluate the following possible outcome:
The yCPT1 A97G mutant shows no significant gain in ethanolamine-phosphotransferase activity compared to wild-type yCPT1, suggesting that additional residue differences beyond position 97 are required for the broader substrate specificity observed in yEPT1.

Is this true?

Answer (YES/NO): NO